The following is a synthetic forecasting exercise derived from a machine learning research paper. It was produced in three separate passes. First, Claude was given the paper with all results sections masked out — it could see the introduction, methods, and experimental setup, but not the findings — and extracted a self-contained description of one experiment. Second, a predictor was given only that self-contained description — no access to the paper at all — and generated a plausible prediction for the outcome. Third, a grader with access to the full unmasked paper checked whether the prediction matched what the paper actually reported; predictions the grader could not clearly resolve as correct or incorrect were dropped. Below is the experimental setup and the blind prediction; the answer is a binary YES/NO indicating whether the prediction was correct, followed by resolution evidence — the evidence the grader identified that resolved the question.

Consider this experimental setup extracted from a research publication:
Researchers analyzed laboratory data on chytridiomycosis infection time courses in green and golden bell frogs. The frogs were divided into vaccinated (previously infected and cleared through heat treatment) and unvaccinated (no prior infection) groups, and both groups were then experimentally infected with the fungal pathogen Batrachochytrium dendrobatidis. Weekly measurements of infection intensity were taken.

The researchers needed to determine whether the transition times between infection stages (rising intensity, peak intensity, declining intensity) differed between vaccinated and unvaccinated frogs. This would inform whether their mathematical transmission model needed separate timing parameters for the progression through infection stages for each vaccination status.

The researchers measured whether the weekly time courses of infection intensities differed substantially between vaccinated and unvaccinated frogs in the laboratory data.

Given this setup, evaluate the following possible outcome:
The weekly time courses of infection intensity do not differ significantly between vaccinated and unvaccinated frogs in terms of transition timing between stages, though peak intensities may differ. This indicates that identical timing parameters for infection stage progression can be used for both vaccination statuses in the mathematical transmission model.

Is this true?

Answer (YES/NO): YES